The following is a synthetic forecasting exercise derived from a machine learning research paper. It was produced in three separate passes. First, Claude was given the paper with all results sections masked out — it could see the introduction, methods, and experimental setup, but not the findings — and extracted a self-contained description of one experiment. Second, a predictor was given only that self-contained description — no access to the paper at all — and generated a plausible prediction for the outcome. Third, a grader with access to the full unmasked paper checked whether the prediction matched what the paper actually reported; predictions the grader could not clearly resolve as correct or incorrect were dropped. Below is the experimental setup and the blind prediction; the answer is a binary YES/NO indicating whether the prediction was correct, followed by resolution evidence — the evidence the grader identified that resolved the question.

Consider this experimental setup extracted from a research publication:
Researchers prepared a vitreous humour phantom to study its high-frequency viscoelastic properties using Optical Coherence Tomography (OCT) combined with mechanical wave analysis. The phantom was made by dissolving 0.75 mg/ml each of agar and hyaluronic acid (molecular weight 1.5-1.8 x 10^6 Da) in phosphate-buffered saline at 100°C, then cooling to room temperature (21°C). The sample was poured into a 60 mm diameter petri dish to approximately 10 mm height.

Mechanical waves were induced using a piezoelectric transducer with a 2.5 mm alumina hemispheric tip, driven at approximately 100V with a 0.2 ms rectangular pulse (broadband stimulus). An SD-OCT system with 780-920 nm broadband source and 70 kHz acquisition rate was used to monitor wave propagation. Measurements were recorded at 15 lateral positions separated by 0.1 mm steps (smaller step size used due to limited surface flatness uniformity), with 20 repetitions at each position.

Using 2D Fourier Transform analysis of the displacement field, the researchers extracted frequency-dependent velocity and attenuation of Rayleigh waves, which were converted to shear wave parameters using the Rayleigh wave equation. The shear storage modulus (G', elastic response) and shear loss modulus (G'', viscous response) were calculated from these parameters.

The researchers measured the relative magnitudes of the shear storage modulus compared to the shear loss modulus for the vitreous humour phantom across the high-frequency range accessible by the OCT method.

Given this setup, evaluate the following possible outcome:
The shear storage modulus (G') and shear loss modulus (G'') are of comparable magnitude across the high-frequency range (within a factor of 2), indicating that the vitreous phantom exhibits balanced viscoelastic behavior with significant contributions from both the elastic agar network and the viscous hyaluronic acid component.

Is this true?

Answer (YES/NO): NO